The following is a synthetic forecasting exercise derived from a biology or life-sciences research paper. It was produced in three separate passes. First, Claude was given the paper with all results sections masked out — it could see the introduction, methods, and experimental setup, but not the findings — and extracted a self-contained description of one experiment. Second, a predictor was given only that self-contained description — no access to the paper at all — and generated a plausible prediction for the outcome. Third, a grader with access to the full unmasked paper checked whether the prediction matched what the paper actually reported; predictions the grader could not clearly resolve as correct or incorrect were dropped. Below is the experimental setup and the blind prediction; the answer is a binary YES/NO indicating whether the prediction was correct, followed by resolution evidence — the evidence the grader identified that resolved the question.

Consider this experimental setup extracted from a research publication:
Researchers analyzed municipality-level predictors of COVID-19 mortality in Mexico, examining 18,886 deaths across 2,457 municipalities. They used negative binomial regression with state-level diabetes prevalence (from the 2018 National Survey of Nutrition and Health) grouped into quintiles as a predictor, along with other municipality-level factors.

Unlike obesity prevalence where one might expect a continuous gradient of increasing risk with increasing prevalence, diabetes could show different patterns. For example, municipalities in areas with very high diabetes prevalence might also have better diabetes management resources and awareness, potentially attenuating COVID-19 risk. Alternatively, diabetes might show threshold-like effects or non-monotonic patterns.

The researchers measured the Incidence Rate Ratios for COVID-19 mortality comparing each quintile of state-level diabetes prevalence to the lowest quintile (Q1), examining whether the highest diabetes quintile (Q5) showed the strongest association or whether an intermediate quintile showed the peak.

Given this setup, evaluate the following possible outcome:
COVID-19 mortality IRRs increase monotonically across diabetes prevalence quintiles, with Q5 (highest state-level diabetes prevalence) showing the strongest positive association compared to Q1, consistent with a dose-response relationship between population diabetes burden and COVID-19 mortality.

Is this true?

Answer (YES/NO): NO